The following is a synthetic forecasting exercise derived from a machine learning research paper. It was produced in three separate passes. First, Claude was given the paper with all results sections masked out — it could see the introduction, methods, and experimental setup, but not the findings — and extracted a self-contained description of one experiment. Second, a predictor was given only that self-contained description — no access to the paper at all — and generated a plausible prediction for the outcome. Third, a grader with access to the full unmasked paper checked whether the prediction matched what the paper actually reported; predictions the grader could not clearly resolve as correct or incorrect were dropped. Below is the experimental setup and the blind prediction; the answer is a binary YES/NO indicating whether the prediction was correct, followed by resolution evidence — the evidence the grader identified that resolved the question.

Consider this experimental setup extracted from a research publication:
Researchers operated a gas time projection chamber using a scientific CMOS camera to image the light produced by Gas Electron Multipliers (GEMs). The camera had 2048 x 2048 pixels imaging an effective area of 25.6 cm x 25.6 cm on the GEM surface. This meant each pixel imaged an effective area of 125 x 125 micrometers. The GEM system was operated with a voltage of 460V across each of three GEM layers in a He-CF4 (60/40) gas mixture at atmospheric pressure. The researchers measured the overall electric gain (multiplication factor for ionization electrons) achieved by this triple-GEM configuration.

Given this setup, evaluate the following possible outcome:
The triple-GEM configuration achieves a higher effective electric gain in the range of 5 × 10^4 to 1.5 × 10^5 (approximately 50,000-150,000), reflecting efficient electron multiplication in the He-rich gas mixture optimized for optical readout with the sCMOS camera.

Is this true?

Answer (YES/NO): NO